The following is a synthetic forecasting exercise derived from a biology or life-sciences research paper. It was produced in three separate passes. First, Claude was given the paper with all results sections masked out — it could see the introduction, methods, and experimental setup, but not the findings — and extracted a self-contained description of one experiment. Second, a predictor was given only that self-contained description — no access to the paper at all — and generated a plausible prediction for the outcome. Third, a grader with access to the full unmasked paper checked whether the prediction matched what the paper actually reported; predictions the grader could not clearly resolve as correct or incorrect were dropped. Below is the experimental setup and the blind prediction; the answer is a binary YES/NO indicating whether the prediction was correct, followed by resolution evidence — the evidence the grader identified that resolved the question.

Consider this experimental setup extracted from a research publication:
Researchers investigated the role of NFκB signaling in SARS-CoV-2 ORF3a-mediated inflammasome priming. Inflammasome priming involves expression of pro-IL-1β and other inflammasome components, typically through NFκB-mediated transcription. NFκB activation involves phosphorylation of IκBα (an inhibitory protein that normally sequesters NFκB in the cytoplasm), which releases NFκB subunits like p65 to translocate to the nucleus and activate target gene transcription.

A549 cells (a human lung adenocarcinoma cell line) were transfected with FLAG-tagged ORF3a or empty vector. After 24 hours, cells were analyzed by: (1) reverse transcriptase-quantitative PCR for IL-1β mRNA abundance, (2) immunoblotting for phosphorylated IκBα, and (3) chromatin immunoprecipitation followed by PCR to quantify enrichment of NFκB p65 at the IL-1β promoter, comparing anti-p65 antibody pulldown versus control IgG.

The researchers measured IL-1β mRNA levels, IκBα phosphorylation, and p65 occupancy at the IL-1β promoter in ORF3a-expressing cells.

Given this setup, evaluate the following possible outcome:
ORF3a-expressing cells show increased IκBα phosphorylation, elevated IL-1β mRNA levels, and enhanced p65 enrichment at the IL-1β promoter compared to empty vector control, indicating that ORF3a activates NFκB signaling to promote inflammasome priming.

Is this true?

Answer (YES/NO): YES